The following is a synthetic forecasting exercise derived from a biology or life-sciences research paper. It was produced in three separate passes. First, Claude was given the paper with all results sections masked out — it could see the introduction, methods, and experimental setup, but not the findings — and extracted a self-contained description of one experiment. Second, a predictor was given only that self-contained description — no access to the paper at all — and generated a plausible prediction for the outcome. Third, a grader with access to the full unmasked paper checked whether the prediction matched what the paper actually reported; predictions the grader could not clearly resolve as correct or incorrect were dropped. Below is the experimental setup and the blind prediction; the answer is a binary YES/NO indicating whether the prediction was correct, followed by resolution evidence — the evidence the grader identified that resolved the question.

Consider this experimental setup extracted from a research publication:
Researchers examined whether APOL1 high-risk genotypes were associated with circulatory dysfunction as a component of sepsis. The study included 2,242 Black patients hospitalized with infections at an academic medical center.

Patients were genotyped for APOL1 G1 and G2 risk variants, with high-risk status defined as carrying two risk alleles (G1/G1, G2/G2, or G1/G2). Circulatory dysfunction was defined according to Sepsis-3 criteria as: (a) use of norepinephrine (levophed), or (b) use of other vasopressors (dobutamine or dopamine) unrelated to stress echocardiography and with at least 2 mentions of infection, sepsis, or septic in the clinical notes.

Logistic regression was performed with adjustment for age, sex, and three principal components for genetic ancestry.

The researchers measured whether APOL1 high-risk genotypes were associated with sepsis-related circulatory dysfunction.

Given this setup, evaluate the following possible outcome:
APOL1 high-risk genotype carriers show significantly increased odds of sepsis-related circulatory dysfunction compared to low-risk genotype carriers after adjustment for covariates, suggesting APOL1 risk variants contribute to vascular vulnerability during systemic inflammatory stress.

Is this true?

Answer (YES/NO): NO